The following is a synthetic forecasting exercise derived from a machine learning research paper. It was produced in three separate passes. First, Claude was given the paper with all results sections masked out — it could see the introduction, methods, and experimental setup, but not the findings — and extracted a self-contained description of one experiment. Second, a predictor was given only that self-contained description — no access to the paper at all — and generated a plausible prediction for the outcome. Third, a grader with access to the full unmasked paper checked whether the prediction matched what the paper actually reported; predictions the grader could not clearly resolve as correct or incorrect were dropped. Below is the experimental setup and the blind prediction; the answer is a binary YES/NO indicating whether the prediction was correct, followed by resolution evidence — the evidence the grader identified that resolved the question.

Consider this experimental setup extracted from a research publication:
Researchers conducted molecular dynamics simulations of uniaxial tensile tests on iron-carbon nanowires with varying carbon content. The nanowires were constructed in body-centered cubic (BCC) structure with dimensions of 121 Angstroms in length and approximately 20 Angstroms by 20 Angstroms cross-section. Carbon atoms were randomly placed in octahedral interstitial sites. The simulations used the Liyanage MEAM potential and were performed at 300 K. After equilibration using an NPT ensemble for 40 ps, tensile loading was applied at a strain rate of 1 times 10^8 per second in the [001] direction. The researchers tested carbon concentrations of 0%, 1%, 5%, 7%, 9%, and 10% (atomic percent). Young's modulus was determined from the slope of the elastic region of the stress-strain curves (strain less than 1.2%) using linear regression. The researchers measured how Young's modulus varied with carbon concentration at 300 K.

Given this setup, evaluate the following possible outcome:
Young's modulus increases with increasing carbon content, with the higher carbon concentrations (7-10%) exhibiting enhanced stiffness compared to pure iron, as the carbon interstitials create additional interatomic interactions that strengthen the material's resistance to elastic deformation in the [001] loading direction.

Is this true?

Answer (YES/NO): NO